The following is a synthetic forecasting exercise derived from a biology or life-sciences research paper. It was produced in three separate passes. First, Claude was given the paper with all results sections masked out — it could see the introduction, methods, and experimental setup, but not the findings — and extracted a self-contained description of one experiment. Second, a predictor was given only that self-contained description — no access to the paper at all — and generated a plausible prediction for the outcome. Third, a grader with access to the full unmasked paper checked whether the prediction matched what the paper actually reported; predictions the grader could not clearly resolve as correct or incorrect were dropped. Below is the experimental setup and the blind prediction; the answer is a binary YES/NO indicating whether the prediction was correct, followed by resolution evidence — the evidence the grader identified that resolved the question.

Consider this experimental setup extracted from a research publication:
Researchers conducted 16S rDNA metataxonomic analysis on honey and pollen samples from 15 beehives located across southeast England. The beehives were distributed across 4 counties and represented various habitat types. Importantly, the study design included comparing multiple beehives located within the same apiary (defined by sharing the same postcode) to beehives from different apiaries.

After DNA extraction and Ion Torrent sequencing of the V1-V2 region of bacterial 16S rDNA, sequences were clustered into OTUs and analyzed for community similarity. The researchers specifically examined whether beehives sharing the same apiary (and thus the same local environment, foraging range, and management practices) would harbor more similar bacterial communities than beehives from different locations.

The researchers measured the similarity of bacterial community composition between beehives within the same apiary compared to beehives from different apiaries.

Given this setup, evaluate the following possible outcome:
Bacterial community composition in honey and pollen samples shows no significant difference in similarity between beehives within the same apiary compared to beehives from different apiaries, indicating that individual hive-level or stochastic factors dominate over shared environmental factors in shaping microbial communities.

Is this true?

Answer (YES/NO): YES